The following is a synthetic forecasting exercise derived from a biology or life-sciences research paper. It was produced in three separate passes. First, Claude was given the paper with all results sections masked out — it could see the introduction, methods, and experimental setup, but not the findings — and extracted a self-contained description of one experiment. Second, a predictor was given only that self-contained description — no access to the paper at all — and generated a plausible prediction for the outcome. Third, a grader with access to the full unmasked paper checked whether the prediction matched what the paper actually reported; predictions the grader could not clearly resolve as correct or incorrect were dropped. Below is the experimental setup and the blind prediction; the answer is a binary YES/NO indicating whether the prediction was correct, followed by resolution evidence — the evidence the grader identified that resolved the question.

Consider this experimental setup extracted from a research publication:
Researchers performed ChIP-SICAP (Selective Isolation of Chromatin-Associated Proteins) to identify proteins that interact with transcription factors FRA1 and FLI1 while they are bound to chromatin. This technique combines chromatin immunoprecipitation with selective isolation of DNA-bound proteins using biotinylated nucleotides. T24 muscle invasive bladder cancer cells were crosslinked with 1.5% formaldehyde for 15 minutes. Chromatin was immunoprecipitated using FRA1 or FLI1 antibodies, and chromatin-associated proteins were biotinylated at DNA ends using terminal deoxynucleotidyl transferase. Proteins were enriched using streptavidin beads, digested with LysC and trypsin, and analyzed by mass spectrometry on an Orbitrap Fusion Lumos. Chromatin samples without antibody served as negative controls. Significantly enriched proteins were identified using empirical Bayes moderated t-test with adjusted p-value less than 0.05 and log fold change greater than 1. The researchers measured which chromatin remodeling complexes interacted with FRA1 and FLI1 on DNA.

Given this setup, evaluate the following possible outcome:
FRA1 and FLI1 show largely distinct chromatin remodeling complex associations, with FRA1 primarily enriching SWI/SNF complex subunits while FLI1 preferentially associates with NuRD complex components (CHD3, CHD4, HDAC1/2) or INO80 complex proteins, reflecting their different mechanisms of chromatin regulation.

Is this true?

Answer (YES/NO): NO